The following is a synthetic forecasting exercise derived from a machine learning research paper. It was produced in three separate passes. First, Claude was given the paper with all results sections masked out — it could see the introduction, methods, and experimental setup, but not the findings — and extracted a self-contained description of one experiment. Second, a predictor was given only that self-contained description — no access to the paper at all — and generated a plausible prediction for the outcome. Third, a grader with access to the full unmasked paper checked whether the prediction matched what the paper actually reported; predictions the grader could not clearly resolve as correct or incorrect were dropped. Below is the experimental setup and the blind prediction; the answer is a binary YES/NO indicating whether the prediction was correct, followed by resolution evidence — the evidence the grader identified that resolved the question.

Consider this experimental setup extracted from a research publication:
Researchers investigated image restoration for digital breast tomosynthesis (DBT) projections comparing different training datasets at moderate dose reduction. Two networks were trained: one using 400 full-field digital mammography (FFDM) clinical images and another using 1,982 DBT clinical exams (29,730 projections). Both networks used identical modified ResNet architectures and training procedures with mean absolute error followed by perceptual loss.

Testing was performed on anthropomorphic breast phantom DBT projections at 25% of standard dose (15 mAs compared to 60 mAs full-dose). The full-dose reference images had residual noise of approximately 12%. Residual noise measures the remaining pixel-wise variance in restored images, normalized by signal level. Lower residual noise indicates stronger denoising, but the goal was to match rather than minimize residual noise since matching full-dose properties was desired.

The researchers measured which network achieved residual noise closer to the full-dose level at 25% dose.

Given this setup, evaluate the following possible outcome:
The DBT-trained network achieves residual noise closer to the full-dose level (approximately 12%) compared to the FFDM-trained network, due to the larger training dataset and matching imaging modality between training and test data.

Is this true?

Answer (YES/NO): NO